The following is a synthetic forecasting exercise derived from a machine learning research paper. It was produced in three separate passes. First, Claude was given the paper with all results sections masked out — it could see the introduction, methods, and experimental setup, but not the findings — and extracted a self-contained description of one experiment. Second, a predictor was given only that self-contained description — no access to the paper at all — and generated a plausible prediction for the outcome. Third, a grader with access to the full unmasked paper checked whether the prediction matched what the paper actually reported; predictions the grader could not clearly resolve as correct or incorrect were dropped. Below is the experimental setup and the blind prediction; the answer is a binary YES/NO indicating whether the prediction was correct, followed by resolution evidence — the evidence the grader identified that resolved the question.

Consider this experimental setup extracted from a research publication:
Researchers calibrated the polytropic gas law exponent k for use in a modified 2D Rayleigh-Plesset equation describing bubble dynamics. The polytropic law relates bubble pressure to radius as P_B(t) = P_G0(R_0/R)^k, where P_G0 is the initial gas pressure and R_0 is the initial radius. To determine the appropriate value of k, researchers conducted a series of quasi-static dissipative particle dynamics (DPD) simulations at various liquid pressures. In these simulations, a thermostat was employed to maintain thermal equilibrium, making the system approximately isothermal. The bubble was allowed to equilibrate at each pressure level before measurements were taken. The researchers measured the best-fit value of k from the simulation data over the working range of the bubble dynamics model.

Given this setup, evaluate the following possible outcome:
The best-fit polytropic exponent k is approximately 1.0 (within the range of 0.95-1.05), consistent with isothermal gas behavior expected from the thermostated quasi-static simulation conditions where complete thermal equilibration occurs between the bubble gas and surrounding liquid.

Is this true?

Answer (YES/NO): NO